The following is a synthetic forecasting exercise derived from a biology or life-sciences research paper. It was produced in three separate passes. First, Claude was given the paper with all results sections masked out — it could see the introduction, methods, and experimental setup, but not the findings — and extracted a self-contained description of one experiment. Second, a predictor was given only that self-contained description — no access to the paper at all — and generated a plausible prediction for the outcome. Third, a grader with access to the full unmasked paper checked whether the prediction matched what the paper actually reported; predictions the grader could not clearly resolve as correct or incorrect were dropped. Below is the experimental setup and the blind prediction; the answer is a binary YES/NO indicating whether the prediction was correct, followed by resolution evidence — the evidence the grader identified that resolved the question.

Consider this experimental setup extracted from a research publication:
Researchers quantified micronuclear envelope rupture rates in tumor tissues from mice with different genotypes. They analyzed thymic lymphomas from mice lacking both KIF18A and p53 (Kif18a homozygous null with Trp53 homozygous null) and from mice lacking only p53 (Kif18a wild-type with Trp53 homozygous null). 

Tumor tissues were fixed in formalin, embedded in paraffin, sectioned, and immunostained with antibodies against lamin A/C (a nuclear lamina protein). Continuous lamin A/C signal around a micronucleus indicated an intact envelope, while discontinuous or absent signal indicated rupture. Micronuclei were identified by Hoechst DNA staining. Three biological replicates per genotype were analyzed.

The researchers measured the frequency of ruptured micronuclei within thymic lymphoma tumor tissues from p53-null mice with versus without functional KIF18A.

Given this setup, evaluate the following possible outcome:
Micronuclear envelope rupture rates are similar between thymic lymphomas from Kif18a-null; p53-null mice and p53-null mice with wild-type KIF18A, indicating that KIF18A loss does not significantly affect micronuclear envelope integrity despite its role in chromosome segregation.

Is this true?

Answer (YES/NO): YES